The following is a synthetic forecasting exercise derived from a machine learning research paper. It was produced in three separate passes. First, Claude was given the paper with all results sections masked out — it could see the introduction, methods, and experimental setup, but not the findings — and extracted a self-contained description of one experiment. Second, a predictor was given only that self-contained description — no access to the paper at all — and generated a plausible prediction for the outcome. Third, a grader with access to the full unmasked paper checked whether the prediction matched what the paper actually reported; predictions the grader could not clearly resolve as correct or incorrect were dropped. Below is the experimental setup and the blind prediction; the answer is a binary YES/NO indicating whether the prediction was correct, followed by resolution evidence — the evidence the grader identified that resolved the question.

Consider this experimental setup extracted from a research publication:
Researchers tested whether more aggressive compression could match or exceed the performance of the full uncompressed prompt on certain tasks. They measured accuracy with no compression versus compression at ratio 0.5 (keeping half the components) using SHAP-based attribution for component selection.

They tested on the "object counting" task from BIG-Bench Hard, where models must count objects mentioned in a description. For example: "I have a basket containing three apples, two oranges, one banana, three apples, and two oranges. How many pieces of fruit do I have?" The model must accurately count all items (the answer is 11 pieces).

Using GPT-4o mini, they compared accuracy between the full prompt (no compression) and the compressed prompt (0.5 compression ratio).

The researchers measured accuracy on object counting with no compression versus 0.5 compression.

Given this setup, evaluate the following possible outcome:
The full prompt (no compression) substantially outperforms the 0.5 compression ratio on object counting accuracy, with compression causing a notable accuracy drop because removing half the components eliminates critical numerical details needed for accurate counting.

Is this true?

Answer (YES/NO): YES